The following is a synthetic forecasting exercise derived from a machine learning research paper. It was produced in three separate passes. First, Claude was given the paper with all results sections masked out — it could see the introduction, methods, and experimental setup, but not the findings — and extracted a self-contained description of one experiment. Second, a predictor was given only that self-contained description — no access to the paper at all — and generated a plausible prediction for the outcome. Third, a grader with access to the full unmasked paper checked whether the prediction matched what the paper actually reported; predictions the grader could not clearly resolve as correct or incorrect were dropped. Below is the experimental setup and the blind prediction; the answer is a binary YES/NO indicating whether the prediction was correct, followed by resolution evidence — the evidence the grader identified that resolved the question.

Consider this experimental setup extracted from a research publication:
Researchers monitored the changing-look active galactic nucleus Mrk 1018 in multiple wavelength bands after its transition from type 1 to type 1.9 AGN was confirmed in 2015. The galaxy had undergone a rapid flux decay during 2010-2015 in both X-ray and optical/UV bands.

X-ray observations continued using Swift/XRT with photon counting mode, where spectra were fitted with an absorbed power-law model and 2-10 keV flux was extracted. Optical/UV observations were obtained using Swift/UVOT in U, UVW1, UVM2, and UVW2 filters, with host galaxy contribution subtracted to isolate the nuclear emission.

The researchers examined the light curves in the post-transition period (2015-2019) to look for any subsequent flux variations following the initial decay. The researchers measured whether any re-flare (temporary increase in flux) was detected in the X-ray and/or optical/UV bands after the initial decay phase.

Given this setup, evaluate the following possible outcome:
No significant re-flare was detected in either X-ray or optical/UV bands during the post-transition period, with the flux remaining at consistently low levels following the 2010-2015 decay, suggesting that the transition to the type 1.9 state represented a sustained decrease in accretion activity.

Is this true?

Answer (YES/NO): YES